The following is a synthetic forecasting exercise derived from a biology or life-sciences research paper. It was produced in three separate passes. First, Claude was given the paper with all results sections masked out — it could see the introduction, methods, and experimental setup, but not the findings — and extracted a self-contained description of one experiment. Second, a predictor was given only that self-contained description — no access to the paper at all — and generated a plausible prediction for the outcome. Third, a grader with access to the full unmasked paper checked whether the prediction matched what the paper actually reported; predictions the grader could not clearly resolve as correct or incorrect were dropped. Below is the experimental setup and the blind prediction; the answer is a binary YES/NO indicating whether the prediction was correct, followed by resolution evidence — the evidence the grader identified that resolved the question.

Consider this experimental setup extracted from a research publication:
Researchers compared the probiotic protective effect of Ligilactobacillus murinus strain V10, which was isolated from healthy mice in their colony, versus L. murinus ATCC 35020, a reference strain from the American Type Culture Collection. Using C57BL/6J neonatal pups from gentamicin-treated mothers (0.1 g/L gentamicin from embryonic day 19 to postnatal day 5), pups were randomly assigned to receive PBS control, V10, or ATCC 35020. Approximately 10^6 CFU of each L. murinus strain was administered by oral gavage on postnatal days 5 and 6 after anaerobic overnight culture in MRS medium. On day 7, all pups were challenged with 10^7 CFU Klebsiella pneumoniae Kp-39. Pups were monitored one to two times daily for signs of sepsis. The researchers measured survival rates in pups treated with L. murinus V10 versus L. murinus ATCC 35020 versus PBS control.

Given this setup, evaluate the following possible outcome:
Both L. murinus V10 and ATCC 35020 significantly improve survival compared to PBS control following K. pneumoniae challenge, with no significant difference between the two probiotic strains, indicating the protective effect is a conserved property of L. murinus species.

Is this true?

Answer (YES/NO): NO